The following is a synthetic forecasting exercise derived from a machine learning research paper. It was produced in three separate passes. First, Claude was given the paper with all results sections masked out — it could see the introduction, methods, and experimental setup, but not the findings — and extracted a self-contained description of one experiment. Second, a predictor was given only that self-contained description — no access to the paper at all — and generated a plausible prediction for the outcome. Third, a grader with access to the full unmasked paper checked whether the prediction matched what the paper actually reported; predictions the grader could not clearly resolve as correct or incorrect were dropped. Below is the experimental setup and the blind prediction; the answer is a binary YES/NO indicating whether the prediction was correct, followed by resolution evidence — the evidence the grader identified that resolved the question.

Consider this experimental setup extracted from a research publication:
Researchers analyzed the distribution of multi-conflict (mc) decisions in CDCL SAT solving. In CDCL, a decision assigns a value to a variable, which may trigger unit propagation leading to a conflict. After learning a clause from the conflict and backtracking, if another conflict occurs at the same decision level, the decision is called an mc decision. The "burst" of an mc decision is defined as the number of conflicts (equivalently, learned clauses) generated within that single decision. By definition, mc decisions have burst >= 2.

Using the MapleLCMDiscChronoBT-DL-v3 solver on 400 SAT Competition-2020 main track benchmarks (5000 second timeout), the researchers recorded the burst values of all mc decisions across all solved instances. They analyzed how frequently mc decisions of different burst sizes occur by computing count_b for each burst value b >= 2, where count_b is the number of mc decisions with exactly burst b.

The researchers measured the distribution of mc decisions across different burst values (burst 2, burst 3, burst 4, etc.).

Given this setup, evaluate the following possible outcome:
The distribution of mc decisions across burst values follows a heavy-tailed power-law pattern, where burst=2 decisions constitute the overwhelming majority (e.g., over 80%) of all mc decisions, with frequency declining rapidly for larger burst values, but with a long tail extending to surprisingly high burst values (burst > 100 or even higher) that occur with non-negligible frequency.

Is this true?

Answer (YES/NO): NO